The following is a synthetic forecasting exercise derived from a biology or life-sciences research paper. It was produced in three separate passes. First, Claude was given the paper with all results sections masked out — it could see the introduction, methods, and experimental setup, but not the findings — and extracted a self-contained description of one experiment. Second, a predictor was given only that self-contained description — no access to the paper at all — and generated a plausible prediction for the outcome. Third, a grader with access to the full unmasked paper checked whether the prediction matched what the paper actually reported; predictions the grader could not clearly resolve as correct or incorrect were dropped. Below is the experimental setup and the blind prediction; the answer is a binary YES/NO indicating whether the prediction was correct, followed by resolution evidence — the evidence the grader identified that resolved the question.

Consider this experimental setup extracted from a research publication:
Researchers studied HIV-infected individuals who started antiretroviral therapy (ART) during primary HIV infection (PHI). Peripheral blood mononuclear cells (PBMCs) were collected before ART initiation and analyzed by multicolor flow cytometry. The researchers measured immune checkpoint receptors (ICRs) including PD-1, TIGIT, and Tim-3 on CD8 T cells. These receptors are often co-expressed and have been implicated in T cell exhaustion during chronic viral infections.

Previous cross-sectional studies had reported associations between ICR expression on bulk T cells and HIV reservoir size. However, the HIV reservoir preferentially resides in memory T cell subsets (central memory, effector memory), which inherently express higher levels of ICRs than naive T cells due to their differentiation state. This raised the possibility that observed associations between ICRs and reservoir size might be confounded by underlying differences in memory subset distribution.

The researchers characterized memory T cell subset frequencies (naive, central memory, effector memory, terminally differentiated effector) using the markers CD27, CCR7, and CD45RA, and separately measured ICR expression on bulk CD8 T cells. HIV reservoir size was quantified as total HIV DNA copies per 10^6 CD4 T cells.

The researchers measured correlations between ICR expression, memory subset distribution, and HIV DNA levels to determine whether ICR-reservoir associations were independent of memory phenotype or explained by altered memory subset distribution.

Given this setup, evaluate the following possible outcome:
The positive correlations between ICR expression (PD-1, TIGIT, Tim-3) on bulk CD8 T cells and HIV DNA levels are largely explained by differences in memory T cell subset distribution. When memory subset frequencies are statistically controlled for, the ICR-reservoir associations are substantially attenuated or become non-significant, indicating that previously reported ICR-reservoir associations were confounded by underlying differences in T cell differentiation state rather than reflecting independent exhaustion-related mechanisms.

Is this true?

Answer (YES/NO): YES